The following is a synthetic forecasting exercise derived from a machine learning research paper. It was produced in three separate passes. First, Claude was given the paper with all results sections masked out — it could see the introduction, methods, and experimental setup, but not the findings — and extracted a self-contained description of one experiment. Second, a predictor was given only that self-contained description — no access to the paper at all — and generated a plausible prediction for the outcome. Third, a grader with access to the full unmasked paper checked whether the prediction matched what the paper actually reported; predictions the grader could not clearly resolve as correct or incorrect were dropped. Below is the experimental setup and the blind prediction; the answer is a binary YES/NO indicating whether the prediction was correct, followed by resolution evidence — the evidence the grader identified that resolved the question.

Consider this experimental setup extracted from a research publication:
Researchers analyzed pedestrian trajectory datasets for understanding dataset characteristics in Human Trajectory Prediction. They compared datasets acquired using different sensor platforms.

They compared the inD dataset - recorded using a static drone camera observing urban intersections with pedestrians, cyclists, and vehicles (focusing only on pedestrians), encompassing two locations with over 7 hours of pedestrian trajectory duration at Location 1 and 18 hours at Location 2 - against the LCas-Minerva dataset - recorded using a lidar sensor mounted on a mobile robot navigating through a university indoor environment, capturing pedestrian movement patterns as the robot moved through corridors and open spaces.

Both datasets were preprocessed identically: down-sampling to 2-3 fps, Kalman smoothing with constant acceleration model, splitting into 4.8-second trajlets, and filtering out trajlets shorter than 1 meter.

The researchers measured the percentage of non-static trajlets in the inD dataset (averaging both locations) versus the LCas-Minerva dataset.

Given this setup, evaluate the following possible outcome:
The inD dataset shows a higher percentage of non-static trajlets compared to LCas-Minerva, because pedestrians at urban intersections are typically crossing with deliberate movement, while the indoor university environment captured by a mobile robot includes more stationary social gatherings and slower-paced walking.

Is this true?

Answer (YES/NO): YES